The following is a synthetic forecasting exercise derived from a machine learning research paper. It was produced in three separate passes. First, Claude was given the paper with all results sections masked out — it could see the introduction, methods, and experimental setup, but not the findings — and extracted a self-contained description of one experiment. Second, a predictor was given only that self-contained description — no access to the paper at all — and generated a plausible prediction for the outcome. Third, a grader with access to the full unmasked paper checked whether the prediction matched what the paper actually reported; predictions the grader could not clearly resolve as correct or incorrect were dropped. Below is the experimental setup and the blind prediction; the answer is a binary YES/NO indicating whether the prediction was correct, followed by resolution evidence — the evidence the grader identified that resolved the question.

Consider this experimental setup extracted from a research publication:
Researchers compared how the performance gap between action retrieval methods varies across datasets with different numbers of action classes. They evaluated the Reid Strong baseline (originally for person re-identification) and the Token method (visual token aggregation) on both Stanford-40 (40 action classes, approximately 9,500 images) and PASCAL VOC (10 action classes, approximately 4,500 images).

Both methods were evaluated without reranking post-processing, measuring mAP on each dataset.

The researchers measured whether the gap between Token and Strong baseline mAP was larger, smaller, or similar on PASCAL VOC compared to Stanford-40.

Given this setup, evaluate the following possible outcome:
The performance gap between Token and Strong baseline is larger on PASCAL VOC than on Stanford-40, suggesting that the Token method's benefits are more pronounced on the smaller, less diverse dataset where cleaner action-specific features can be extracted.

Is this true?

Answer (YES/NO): YES